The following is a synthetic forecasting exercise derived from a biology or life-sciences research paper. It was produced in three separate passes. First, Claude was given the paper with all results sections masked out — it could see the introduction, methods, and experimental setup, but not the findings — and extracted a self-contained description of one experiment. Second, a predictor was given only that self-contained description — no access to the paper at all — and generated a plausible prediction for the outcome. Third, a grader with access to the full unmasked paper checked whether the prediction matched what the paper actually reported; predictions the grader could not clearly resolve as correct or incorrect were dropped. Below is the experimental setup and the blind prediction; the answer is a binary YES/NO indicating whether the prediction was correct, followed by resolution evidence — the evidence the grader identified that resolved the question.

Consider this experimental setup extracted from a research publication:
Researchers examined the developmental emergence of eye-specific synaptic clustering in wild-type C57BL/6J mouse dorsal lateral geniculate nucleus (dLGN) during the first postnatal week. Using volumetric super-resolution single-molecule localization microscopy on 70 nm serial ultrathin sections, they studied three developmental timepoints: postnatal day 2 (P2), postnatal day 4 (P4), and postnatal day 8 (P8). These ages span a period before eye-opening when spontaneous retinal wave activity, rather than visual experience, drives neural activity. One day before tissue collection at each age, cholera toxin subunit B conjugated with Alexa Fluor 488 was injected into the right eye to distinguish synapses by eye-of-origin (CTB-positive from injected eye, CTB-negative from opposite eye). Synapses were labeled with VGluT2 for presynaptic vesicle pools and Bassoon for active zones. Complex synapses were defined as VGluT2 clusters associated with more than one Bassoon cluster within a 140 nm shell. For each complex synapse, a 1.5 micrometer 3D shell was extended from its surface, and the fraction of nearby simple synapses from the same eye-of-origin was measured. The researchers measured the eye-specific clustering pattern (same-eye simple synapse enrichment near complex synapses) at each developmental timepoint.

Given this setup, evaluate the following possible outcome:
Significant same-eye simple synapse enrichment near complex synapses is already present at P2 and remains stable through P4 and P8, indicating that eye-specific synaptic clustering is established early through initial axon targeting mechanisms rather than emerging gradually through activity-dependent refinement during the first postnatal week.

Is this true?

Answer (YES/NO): NO